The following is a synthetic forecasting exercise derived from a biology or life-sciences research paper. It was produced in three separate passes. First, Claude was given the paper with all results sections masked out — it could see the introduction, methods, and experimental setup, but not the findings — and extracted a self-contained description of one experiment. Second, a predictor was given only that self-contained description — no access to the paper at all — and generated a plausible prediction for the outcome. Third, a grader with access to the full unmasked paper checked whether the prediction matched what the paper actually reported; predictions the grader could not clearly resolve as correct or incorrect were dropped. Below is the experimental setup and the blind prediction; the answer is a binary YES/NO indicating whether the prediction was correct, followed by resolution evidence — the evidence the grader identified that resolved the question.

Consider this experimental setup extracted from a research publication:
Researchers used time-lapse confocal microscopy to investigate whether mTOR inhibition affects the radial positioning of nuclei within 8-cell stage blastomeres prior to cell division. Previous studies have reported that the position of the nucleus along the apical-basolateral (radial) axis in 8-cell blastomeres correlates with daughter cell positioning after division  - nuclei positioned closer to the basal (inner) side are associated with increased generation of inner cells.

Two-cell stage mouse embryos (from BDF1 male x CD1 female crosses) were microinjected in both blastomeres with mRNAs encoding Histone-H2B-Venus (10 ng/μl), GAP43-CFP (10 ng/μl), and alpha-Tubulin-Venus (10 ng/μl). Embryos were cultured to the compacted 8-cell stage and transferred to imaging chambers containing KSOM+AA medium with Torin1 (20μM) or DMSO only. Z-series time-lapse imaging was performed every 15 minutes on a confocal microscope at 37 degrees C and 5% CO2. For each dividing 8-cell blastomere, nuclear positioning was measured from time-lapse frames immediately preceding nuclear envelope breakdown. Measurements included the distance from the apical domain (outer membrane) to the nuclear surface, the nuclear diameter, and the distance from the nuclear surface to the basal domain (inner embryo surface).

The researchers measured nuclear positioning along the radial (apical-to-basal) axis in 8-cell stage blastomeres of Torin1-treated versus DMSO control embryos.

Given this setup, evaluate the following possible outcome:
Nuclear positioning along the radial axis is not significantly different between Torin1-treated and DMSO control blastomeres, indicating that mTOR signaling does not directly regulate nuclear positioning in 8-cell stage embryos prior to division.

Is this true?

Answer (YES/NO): YES